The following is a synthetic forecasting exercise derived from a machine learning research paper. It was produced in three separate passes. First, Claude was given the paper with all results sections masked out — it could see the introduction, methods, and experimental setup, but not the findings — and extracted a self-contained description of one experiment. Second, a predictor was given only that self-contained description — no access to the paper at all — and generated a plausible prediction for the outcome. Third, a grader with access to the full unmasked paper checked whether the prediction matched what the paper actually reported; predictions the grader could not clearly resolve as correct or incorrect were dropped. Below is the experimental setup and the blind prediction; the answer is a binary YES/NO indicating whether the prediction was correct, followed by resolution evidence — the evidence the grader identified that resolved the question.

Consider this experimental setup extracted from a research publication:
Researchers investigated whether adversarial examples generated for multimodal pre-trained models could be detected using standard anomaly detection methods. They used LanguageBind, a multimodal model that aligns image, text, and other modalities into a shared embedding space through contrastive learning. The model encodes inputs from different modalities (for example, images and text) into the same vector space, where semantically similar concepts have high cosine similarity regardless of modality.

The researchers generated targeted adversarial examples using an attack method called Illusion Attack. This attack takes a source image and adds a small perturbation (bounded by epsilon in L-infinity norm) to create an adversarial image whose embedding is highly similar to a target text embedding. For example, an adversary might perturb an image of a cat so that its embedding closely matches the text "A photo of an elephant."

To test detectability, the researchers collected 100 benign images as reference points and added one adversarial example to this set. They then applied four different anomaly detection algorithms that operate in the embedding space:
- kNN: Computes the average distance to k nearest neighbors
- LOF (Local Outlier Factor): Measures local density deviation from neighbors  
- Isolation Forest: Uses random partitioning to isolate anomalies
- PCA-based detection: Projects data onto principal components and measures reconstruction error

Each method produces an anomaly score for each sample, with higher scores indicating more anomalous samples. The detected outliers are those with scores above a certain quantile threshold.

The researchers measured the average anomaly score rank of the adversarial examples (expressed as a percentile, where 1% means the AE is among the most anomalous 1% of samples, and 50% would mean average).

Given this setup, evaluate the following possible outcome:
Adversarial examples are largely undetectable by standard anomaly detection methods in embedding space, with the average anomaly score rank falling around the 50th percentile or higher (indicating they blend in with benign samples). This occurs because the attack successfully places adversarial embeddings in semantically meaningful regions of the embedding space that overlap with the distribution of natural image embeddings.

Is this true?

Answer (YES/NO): NO